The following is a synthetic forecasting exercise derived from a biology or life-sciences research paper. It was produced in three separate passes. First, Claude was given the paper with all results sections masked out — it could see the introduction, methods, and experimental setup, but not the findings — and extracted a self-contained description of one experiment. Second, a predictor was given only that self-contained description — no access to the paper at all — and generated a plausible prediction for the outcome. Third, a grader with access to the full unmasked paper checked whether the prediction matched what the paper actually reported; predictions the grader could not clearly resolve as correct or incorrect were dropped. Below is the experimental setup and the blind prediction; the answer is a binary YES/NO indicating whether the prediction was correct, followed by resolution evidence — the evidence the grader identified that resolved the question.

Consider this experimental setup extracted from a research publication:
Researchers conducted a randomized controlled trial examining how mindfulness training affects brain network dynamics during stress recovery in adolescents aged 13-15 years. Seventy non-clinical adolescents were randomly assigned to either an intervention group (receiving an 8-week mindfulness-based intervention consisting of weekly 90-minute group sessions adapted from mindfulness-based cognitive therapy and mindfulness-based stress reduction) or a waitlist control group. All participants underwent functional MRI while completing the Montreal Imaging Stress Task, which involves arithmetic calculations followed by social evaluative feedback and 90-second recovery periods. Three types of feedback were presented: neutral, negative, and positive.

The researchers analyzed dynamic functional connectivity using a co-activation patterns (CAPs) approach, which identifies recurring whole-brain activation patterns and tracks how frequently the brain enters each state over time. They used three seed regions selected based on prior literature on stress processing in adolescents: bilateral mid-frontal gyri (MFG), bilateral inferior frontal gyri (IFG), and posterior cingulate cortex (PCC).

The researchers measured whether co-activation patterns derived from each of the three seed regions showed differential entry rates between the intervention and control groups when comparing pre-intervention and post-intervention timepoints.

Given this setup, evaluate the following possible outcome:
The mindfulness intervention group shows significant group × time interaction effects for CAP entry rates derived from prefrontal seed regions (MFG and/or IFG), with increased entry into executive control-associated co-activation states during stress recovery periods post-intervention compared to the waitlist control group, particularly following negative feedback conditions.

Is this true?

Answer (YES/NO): NO